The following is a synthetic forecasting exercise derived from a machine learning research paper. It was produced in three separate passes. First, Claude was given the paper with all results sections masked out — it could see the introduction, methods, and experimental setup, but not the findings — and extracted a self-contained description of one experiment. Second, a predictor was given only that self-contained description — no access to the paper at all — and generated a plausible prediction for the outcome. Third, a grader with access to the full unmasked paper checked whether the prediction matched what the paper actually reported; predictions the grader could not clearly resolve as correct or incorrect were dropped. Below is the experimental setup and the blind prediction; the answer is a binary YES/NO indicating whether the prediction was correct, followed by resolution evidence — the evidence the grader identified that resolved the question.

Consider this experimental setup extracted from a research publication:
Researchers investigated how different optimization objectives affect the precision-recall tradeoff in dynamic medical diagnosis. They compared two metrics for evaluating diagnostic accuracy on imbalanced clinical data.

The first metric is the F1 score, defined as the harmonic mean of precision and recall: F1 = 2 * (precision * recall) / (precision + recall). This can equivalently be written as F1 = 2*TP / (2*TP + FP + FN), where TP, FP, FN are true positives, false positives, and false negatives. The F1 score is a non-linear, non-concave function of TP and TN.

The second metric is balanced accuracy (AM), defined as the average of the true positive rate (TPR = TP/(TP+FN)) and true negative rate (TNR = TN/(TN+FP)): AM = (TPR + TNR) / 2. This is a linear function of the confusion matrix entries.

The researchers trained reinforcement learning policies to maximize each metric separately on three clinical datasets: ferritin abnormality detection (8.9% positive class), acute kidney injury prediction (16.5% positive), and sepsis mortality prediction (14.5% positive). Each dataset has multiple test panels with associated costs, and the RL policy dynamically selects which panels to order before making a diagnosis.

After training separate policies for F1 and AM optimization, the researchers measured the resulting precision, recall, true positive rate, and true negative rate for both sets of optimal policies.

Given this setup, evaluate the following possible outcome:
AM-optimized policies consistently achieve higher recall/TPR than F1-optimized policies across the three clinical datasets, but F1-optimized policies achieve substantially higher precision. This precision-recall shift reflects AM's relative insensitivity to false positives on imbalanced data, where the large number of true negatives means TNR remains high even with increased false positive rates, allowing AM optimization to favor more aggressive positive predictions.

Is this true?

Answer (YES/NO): YES